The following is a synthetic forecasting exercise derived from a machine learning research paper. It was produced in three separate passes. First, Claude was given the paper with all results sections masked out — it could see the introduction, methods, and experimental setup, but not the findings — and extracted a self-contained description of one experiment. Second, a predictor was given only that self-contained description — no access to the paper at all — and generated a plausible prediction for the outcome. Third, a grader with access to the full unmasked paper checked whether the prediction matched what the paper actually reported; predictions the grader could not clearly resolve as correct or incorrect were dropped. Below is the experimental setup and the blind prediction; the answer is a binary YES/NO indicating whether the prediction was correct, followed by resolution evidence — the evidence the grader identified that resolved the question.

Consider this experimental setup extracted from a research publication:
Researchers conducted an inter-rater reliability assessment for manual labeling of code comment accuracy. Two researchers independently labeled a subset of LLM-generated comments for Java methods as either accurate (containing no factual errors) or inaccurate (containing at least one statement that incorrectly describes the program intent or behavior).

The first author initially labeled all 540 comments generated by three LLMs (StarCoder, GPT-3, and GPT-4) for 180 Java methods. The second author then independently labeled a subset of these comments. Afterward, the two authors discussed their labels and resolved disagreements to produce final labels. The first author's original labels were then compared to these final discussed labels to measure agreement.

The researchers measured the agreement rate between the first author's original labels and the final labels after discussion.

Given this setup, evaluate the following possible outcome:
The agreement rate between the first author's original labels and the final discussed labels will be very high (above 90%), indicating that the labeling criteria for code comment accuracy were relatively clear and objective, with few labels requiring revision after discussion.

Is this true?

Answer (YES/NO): NO